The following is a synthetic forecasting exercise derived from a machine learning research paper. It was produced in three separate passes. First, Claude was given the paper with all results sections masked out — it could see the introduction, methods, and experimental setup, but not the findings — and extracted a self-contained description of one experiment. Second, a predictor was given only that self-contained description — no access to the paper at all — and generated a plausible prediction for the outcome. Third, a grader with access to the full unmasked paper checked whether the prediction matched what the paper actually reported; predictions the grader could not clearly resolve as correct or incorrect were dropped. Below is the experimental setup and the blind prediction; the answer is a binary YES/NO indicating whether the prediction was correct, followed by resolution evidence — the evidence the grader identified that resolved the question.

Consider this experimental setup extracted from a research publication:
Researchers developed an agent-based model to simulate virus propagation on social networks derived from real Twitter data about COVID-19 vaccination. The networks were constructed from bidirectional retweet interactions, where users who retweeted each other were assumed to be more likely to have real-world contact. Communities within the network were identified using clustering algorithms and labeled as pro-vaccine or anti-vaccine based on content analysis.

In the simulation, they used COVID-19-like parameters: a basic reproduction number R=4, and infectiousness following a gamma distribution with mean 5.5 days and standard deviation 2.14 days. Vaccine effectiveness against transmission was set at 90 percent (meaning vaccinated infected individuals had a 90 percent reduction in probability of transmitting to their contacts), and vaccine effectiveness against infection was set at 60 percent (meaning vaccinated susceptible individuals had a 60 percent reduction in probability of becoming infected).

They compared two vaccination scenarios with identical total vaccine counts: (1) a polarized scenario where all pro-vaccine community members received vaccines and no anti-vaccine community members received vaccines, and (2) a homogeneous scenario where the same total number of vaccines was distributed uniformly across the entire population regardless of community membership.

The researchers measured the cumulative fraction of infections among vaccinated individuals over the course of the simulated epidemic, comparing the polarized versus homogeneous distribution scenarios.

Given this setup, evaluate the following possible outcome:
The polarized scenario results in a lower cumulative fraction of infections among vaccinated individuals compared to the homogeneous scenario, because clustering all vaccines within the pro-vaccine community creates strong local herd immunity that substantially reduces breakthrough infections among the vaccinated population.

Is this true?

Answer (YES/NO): YES